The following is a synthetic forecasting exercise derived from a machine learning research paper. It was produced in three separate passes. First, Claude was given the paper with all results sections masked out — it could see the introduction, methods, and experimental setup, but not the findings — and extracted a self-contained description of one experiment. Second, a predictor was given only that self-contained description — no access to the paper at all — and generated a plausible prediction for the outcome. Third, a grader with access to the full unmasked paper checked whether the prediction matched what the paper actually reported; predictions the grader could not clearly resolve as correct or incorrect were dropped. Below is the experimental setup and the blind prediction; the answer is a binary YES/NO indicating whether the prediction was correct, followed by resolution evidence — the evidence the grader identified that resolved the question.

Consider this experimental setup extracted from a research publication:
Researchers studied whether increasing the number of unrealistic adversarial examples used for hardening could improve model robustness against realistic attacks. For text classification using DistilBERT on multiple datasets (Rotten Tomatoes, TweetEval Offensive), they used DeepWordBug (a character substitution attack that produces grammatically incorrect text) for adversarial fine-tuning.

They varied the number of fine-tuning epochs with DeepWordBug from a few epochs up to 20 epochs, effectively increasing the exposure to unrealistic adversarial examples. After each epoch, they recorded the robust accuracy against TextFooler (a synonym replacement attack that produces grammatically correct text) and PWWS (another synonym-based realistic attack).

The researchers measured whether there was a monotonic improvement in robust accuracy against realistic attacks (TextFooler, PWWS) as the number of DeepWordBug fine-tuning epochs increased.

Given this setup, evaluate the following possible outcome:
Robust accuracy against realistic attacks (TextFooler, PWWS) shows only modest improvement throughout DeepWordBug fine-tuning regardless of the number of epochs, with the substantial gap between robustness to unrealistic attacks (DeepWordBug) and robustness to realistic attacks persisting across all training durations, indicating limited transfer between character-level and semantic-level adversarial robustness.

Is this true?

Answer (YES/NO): YES